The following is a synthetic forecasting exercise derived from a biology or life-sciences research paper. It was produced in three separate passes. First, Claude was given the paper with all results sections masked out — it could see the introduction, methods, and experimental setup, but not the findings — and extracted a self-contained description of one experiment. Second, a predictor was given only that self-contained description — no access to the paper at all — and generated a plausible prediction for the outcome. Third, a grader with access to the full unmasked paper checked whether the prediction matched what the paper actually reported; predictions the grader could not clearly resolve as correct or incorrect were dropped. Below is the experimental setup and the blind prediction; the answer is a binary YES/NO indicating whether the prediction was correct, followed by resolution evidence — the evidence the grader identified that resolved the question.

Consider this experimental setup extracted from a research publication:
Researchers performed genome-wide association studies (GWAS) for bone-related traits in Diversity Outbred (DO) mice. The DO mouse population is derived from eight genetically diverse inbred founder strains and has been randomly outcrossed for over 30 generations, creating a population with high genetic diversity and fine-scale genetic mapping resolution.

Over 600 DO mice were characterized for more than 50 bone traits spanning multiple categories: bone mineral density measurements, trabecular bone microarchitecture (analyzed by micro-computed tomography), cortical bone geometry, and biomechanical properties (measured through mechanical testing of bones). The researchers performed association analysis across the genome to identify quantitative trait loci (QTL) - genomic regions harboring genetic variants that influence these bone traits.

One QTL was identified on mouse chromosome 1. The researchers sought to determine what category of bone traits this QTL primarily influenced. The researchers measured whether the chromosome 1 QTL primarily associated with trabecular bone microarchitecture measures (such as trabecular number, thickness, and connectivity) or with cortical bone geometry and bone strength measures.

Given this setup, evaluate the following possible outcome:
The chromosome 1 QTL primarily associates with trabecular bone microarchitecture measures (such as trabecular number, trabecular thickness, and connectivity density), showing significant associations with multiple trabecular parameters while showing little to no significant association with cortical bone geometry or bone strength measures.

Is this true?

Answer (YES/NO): NO